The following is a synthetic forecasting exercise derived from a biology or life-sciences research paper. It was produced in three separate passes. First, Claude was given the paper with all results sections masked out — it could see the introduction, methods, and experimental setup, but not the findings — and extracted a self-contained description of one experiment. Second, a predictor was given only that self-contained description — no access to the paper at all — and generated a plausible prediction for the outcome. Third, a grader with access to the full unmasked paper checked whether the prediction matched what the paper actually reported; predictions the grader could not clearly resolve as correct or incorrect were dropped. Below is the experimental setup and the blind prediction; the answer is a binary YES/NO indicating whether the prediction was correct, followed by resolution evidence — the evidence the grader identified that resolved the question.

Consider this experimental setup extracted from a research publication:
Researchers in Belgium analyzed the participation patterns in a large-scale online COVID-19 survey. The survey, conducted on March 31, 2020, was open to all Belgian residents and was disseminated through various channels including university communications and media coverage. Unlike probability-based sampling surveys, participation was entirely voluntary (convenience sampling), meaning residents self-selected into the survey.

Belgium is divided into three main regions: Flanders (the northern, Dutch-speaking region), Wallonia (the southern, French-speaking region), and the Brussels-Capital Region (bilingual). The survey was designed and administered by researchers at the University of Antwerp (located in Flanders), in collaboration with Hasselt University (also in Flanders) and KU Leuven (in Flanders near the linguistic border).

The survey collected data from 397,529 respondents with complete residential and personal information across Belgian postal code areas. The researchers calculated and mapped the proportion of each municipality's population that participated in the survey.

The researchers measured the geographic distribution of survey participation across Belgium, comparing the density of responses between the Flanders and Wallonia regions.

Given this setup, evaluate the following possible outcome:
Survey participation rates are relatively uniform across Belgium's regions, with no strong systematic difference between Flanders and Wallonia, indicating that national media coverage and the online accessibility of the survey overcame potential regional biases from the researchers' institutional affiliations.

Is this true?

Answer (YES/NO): NO